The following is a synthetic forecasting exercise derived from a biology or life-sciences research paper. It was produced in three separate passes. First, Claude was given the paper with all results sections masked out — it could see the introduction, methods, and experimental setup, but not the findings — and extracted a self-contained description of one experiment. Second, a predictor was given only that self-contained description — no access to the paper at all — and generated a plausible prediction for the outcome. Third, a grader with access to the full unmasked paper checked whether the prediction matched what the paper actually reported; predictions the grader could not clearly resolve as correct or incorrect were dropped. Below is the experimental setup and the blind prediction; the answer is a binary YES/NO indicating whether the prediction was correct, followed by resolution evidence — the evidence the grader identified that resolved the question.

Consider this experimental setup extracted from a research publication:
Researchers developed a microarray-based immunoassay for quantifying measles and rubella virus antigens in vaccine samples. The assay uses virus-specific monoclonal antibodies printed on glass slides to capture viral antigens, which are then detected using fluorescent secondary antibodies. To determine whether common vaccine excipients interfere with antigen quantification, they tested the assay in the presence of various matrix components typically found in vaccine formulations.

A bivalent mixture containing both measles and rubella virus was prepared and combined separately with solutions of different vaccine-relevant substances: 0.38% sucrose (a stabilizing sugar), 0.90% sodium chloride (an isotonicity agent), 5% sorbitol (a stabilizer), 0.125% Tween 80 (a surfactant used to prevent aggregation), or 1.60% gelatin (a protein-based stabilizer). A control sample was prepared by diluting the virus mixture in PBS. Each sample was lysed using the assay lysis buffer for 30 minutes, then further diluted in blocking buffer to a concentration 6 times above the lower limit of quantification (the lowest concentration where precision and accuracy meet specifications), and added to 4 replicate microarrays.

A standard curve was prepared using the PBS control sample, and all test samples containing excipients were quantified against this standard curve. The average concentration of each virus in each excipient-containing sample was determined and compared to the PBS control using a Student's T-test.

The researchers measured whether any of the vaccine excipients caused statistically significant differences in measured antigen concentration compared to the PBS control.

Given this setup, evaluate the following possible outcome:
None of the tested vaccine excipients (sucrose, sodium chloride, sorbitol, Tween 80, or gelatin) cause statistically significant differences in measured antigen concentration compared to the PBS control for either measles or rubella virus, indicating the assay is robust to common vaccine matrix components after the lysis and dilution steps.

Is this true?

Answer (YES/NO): NO